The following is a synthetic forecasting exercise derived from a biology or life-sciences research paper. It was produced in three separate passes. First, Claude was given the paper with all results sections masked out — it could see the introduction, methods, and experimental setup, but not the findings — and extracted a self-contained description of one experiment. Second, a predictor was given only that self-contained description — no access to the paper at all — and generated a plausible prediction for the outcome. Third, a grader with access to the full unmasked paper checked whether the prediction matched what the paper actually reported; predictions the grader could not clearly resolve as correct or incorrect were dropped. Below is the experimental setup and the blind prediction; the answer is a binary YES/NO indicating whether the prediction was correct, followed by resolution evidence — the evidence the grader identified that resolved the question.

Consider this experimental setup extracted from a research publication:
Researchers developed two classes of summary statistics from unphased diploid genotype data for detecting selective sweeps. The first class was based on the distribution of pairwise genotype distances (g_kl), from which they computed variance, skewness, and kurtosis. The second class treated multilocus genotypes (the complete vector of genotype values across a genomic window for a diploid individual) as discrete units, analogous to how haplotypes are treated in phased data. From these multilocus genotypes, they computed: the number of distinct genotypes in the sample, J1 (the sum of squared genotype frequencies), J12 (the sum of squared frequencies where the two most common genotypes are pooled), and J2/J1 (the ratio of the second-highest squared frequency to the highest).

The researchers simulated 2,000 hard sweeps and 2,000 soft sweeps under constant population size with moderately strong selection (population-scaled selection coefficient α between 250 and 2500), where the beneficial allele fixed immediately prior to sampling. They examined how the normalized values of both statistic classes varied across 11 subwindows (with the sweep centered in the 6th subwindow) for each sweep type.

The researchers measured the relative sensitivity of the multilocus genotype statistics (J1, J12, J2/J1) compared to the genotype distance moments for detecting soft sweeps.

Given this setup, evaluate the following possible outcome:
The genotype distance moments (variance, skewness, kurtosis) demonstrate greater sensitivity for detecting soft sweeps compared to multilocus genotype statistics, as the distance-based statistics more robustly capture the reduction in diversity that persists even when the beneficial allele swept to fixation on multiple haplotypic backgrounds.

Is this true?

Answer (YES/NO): YES